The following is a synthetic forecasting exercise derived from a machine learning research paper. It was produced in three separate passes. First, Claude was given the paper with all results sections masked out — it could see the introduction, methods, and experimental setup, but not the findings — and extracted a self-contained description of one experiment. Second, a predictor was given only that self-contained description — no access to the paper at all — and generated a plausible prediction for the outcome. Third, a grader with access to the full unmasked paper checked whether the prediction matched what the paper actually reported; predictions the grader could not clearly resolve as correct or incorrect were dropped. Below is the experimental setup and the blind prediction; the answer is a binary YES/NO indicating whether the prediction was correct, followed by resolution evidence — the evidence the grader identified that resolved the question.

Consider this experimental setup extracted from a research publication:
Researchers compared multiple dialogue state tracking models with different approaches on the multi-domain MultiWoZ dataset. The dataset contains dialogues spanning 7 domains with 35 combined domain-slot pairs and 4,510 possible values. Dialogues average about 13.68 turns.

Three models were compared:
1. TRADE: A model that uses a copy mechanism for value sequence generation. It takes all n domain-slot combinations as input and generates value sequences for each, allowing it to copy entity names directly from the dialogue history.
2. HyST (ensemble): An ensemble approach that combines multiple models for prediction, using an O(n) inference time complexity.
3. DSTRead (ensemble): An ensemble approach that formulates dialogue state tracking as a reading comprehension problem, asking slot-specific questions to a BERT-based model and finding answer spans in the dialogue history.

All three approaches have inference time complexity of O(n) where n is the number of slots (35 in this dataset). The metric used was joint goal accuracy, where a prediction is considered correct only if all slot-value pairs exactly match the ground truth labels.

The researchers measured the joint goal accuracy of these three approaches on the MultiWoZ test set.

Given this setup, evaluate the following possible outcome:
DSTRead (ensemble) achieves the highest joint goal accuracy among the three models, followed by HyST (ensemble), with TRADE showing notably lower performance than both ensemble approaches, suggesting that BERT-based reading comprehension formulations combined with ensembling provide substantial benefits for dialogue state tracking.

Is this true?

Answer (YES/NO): NO